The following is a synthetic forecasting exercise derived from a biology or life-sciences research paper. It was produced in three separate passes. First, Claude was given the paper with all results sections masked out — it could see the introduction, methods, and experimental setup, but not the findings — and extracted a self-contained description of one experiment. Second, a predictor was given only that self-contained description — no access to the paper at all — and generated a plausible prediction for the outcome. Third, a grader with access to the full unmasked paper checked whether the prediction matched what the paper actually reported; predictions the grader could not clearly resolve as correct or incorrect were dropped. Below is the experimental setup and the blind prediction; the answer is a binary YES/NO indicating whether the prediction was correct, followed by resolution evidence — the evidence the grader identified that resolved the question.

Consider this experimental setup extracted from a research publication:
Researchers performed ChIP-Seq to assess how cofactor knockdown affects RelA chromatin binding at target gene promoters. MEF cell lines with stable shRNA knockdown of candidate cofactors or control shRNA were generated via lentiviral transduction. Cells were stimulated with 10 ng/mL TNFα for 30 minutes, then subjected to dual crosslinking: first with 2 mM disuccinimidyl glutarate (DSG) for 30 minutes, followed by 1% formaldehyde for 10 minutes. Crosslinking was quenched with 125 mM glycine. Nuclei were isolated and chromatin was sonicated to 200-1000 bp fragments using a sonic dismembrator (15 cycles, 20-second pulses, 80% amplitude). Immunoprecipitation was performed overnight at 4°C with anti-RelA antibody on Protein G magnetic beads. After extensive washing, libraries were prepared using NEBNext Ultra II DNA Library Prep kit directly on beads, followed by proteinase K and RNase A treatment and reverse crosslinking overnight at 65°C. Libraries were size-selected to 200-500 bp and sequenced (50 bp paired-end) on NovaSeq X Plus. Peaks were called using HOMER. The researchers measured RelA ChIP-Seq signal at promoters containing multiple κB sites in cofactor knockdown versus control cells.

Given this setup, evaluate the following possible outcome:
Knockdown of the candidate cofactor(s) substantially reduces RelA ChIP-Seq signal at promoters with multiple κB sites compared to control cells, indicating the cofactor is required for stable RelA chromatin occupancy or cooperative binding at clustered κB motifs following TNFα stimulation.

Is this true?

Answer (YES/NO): YES